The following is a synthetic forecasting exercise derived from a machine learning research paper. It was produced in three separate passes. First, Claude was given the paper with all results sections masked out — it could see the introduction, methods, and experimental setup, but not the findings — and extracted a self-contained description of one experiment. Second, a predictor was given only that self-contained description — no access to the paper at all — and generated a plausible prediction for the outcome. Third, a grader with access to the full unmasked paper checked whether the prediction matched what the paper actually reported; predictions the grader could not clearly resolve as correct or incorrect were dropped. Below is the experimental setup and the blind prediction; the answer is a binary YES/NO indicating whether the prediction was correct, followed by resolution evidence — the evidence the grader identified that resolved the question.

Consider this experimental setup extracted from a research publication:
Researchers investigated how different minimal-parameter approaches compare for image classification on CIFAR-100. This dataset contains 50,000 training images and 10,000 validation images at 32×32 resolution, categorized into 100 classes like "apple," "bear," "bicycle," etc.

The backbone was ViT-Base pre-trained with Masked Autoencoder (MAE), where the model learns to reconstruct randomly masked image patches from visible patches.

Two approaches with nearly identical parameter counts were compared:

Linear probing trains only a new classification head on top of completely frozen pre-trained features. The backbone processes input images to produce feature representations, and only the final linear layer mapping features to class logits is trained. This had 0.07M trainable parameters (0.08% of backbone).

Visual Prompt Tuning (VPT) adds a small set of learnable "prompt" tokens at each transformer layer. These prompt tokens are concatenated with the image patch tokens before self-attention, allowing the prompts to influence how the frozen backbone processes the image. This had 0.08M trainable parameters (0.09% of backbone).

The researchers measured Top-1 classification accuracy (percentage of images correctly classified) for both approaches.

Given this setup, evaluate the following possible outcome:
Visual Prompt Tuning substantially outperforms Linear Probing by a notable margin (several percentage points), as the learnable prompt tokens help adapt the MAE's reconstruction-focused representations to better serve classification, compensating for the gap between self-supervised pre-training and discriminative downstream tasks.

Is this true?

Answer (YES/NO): YES